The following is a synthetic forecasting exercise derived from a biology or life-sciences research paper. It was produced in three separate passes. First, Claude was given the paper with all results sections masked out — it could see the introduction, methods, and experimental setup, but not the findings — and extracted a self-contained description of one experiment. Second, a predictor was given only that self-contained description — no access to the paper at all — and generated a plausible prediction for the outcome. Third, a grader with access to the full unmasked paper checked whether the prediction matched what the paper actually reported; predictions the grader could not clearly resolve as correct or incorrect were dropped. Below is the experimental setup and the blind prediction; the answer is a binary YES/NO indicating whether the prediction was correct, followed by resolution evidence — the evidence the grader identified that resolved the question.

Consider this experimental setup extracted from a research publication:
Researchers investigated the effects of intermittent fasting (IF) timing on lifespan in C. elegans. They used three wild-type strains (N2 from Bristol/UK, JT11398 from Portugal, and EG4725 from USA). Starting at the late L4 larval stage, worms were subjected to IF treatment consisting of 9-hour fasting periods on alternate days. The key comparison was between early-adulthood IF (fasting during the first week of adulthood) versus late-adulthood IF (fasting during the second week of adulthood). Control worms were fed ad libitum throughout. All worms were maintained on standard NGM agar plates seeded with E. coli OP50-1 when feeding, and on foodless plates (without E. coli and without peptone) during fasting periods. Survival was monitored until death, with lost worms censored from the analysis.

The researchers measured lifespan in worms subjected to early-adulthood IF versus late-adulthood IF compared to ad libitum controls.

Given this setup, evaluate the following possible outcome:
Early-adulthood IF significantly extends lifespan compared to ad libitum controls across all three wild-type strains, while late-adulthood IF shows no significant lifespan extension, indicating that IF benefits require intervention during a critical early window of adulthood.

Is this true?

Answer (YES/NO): NO